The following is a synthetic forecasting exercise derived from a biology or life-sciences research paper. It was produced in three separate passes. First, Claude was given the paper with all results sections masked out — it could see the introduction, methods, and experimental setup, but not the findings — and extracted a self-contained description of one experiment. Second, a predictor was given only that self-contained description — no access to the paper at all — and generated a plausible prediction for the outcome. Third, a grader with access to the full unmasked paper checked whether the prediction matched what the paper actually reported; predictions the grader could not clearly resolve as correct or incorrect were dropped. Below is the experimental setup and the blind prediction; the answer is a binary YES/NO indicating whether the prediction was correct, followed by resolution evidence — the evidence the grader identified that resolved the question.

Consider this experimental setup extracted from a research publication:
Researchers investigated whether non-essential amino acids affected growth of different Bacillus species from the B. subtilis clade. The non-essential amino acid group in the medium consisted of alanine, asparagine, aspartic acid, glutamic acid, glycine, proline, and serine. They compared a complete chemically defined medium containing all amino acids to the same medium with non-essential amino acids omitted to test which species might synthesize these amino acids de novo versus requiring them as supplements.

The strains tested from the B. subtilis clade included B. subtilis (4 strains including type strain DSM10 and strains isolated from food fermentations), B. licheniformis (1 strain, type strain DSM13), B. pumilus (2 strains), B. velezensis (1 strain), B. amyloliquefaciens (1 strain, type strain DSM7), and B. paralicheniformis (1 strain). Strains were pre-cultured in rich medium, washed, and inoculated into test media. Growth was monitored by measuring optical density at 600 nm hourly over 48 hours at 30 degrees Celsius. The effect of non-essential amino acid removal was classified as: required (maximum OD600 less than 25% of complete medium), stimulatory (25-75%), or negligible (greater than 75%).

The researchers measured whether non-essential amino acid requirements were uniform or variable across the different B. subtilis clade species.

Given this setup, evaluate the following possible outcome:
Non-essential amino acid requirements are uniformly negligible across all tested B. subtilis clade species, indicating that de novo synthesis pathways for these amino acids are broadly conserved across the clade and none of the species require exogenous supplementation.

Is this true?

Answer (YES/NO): NO